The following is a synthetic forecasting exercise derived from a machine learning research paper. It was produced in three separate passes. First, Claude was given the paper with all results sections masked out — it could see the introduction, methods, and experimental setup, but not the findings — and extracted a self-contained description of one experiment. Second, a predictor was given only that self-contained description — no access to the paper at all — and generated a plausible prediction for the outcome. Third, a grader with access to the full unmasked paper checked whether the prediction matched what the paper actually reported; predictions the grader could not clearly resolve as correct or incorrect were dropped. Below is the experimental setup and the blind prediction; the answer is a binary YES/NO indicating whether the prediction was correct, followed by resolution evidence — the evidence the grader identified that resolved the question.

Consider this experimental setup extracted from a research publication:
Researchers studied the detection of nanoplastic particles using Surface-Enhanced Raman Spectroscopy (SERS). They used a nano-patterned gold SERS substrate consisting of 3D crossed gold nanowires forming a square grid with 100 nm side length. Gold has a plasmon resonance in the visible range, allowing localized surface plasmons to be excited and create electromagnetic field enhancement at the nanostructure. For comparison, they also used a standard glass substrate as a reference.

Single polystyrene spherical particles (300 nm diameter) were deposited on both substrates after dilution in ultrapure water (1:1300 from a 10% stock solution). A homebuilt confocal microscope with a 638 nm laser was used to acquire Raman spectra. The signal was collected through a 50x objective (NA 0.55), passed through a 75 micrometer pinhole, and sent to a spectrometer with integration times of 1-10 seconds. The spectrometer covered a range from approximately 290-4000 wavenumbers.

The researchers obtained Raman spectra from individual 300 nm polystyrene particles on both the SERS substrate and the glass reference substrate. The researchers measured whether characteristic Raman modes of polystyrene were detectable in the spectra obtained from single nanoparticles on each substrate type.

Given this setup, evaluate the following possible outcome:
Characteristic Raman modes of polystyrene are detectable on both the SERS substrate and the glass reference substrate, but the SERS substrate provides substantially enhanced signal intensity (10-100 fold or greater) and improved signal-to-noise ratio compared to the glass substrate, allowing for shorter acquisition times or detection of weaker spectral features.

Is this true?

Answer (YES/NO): YES